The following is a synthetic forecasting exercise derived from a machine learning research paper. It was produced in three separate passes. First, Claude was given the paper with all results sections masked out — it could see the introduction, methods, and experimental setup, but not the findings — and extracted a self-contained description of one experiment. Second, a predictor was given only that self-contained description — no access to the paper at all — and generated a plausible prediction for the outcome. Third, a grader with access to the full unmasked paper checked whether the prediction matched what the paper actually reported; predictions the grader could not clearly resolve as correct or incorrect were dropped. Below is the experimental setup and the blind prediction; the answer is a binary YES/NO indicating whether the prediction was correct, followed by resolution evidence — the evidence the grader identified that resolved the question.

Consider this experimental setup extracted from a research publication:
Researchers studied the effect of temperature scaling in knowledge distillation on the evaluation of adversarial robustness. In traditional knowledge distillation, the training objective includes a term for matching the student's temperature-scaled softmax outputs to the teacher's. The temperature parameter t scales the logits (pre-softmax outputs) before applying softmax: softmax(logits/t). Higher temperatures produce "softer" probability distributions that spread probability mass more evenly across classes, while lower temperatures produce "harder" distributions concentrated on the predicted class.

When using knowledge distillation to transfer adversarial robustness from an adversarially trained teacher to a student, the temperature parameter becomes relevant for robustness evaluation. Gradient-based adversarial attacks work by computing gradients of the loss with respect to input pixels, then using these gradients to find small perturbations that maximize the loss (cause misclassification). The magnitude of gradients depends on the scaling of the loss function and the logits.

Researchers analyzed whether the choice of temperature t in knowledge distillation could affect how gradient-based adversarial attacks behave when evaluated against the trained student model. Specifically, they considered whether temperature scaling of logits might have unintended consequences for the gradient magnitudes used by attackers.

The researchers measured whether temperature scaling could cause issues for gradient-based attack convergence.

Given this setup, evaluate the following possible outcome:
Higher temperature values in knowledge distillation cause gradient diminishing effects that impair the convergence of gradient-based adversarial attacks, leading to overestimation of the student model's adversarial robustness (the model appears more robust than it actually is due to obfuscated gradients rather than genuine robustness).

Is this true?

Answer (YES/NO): YES